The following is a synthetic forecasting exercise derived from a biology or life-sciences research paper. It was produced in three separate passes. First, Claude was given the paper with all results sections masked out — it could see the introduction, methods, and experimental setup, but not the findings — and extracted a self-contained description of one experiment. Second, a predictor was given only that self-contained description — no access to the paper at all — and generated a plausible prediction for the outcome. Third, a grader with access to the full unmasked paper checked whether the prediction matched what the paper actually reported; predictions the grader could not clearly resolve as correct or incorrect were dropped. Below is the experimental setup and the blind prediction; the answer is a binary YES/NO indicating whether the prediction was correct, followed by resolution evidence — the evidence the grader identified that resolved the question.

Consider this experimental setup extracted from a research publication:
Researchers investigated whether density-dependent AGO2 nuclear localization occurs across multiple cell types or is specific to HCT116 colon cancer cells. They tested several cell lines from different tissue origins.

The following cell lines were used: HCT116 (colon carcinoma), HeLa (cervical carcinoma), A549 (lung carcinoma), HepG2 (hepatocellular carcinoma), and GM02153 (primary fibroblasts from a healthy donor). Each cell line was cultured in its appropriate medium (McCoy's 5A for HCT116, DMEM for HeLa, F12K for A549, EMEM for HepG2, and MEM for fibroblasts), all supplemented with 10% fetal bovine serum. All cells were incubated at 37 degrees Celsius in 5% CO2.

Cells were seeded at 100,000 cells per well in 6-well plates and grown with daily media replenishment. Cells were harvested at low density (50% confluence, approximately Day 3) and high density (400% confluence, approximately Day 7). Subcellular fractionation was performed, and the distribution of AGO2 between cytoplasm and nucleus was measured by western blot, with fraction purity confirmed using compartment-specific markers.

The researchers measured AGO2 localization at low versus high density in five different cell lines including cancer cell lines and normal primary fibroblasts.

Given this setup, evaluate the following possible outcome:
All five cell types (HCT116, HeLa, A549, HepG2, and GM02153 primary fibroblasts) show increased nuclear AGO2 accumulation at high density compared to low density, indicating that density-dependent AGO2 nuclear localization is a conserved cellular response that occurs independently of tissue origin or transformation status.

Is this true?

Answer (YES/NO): NO